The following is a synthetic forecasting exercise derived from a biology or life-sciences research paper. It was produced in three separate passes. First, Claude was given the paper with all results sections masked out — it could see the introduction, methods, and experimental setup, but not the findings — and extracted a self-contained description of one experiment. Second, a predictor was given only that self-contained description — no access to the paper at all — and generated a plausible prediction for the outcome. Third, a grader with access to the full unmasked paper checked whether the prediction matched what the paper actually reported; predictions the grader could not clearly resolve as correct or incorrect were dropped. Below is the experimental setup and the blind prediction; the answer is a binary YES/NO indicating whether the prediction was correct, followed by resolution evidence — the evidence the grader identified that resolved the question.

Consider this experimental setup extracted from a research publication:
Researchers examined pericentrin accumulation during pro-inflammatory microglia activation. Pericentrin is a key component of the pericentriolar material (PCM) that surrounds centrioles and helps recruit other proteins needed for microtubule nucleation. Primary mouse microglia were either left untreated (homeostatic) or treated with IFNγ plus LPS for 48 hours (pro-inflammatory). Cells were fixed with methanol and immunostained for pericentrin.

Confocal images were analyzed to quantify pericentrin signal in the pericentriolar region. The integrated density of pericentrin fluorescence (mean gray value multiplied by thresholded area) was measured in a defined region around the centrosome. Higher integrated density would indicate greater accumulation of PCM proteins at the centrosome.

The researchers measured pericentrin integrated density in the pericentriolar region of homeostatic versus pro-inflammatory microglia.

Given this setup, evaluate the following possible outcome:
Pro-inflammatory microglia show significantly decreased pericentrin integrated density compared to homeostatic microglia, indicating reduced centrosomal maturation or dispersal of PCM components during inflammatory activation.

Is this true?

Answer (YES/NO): NO